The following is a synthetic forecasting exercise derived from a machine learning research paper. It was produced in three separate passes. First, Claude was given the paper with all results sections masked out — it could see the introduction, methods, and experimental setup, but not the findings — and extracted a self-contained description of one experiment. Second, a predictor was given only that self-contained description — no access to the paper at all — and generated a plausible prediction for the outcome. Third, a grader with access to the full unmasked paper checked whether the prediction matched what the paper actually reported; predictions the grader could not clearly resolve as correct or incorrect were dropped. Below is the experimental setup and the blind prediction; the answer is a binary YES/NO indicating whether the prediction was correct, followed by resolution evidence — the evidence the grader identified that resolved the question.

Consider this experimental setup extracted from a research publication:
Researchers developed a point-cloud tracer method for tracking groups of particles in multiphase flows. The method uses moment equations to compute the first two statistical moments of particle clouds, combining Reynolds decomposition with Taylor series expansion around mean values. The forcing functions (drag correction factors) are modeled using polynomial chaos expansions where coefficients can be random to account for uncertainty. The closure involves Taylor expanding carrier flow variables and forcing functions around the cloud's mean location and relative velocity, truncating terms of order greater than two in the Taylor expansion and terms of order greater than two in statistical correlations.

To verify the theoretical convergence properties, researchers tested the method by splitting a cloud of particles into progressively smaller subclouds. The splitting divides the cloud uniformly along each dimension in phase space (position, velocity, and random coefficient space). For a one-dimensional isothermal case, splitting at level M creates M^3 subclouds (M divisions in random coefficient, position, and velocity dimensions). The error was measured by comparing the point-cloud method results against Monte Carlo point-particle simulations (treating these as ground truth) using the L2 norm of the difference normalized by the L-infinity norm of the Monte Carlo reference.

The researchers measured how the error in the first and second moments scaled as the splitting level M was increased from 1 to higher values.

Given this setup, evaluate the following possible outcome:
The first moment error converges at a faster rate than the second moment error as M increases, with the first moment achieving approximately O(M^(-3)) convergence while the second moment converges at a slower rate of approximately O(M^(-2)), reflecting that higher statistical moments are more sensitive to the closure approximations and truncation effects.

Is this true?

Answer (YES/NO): NO